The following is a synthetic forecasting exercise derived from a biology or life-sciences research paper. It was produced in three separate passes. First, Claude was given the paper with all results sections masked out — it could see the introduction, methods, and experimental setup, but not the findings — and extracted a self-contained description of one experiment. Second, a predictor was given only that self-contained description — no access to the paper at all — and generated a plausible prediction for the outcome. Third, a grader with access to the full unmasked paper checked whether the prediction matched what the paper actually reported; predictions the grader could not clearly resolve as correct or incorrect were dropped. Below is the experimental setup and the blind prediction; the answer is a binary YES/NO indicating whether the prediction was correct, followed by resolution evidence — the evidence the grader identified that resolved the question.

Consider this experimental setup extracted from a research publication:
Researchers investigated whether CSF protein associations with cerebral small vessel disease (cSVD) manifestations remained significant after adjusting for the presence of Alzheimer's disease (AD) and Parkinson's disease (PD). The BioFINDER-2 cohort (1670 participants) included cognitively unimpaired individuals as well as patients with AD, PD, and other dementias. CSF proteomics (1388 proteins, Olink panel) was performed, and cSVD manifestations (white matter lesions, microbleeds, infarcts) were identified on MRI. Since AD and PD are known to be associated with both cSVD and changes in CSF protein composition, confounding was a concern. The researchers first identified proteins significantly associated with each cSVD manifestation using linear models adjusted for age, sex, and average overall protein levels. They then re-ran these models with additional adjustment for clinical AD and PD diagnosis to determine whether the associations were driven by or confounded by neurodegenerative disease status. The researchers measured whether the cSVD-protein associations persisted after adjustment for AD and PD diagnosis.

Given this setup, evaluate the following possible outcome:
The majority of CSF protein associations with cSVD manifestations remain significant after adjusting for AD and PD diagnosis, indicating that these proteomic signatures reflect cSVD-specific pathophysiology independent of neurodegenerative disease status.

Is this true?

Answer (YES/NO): YES